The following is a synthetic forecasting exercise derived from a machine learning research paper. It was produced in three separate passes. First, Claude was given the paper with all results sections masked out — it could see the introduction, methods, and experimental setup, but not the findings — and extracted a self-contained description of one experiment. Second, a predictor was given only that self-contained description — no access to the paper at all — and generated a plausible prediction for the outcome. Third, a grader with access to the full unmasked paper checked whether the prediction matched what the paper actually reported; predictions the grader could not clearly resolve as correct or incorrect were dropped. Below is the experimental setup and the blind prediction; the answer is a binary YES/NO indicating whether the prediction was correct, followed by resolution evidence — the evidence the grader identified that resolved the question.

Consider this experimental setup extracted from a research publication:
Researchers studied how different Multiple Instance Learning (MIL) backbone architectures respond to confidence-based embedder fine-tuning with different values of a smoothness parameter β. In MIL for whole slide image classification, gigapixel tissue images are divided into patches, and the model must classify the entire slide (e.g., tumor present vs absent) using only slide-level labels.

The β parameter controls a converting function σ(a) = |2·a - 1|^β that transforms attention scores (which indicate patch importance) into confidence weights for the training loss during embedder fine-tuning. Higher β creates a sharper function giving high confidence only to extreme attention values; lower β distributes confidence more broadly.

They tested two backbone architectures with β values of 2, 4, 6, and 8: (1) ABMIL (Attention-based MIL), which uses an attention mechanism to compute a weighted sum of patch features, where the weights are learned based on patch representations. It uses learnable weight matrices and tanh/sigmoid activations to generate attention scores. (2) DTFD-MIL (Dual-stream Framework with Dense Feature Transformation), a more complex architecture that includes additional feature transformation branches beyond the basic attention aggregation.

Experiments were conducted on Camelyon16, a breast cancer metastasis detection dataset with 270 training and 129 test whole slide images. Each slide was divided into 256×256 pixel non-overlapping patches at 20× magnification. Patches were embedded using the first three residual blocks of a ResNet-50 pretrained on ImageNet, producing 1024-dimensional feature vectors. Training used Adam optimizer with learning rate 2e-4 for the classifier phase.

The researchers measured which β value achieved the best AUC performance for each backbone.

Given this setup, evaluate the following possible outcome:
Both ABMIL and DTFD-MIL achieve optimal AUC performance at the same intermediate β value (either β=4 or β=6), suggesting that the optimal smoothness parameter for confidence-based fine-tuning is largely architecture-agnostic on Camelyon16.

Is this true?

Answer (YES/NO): NO